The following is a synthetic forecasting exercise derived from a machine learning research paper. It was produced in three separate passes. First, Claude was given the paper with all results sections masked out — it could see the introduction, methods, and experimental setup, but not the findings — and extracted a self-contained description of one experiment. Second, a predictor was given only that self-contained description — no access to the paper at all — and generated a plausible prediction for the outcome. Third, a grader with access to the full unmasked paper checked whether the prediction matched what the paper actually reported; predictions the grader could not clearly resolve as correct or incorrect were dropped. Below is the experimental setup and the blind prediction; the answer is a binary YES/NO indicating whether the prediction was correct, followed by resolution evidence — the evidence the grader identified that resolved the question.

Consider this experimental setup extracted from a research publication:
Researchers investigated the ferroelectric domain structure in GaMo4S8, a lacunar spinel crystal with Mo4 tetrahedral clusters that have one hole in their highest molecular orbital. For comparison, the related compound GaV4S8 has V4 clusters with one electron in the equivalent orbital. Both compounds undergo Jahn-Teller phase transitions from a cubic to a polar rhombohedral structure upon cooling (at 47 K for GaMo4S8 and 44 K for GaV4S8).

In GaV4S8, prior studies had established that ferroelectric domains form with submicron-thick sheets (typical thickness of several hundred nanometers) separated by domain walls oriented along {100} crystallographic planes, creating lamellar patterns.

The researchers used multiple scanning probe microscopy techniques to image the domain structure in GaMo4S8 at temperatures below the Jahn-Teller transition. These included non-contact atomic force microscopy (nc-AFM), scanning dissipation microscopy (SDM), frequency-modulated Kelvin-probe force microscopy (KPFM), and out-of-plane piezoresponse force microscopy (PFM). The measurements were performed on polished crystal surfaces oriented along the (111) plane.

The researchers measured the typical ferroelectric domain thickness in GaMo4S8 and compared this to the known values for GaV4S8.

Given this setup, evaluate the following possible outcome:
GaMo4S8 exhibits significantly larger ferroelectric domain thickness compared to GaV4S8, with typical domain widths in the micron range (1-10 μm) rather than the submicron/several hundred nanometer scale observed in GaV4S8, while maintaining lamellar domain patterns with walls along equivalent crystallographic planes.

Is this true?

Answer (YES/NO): NO